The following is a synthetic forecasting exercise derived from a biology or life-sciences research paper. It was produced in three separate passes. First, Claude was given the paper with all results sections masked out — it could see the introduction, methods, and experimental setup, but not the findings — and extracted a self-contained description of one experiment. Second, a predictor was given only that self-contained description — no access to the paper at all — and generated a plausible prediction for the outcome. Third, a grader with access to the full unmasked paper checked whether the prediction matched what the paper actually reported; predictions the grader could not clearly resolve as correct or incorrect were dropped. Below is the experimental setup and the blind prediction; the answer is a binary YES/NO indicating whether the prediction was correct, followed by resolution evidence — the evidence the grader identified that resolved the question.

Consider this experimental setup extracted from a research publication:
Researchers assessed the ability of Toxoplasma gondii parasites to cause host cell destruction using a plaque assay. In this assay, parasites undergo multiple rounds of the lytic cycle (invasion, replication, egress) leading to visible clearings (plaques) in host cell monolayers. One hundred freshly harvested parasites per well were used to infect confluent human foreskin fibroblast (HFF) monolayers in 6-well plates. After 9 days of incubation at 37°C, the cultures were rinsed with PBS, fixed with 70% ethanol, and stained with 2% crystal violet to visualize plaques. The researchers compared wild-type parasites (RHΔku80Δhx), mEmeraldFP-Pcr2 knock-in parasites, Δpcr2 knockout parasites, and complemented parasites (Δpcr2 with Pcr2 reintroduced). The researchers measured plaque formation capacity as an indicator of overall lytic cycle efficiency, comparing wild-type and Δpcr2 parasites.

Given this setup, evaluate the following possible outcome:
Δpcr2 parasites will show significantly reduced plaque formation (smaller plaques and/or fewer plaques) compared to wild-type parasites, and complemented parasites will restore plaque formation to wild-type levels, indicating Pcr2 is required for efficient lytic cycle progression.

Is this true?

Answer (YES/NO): YES